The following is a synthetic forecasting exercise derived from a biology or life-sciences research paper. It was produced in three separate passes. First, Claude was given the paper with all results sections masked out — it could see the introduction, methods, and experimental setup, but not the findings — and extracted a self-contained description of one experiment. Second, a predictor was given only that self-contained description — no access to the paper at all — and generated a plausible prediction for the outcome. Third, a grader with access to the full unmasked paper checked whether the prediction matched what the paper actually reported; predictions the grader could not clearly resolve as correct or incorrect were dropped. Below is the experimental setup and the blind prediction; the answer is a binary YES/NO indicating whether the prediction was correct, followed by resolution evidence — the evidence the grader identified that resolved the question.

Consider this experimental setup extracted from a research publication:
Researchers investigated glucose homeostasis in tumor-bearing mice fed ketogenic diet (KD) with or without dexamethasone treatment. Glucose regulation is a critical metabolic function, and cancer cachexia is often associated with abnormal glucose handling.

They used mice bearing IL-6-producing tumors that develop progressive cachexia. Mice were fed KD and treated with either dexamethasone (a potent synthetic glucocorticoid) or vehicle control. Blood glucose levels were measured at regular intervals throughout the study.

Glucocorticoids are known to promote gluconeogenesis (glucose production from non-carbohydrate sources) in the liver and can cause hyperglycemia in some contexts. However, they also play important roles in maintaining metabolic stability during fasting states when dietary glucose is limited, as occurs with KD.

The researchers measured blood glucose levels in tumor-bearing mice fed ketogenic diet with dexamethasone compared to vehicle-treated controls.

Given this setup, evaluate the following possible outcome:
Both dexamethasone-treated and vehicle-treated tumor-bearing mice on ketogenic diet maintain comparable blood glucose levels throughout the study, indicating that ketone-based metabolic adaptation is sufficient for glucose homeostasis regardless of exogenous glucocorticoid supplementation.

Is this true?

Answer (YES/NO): NO